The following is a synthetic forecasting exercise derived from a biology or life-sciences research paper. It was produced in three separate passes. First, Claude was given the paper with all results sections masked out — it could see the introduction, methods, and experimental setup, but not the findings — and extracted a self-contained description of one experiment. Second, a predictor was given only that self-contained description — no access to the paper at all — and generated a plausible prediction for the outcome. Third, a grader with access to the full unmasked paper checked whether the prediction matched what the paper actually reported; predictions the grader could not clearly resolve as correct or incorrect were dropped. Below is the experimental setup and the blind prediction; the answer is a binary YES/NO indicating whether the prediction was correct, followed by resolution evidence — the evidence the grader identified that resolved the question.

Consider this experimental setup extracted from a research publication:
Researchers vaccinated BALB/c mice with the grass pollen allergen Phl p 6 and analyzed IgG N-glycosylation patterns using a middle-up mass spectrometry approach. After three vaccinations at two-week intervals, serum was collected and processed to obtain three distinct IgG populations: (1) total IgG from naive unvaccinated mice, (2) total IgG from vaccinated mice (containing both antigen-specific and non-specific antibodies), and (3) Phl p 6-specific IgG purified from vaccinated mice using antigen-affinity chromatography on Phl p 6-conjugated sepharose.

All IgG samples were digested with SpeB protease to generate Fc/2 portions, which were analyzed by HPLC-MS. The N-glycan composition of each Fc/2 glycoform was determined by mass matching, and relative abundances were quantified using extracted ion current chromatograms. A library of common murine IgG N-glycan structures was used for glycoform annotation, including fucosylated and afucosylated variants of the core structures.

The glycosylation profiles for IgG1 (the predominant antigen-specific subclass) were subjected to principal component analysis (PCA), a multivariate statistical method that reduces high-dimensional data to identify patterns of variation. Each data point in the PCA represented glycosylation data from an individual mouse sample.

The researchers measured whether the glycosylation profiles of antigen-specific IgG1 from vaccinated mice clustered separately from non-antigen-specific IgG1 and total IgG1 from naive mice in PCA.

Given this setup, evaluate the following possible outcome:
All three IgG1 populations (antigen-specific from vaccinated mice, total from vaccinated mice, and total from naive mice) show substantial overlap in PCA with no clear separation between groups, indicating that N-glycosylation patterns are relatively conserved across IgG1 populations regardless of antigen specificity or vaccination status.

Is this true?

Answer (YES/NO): NO